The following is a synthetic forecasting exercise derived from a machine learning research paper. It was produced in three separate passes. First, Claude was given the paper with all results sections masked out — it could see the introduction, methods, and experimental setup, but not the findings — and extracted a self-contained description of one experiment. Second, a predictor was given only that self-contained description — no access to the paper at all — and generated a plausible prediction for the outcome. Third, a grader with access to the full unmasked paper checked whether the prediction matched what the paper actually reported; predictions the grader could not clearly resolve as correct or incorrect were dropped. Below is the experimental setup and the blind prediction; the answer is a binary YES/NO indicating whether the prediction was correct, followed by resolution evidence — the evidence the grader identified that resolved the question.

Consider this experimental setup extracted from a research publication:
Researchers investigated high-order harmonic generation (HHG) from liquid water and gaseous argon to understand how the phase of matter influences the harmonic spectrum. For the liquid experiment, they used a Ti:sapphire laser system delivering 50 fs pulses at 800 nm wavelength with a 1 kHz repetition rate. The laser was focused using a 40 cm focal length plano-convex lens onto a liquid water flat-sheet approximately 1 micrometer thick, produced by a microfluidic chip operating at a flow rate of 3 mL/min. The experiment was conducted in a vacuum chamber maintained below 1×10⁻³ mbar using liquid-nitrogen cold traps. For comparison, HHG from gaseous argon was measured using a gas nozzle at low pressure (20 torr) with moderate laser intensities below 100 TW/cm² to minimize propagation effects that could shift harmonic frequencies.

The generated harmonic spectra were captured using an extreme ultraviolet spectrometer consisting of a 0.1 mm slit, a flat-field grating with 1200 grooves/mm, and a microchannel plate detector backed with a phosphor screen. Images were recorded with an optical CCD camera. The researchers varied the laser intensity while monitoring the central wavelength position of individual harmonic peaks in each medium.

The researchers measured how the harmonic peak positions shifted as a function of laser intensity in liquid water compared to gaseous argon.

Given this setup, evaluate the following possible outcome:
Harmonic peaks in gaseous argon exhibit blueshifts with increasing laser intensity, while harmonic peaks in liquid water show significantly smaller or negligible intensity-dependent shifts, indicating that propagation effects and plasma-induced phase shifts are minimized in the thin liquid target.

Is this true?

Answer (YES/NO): NO